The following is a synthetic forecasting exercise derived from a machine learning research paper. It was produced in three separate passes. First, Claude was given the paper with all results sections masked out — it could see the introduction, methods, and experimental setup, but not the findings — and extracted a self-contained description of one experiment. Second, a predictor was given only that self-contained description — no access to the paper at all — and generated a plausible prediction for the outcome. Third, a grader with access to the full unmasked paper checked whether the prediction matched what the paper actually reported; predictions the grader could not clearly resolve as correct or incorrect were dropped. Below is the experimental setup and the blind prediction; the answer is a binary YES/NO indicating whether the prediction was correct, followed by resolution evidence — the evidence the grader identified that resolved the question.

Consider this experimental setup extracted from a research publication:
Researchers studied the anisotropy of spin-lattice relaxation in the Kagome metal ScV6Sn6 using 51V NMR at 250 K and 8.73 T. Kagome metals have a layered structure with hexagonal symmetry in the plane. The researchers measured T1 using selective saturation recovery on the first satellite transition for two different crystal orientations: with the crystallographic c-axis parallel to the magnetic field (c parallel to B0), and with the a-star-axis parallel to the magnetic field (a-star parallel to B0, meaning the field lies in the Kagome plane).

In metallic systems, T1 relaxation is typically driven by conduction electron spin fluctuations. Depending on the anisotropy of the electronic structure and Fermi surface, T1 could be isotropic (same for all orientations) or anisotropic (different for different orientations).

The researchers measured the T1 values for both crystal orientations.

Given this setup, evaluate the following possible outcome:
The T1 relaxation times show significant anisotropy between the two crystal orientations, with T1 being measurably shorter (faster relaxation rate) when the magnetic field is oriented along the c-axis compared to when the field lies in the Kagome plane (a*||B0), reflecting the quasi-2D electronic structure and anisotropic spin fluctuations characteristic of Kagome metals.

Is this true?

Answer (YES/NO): NO